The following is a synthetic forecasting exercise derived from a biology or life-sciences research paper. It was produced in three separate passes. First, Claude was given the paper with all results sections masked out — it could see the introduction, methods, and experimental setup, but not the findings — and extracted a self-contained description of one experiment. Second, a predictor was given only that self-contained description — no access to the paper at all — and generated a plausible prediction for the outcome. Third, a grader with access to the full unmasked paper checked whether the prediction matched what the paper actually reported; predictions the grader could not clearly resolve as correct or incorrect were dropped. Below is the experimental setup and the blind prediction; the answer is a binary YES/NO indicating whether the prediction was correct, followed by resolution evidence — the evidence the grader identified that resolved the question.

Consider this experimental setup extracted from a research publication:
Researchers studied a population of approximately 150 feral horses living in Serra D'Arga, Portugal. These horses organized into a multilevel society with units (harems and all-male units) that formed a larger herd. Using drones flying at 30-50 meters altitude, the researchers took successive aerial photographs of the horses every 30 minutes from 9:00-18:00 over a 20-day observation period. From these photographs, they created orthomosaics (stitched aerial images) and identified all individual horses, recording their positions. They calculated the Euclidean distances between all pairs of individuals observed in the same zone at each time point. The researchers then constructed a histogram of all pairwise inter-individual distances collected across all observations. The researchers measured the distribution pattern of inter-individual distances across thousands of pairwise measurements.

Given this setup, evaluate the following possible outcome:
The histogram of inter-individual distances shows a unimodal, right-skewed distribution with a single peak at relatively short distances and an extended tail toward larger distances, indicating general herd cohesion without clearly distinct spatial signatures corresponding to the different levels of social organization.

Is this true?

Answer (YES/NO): NO